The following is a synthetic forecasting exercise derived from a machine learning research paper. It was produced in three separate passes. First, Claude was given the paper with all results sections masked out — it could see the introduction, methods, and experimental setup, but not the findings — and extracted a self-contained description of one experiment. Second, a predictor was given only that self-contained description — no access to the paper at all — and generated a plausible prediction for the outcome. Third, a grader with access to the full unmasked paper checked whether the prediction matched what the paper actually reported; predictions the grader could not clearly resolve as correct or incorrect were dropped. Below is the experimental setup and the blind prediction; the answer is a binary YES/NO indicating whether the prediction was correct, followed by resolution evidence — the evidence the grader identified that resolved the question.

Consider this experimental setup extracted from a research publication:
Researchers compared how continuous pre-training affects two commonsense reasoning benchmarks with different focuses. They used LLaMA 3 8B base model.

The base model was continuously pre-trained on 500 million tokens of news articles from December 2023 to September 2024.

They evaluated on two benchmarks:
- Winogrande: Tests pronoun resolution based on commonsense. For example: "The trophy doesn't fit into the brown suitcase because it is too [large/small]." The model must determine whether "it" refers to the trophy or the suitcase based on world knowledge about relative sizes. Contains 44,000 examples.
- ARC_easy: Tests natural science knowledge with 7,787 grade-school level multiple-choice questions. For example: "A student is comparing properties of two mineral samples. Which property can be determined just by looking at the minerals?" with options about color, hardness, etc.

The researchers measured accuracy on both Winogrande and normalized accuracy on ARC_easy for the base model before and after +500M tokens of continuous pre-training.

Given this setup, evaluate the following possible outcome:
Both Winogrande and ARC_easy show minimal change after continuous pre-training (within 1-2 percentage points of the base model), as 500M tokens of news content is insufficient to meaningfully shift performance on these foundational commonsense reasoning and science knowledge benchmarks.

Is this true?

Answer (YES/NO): YES